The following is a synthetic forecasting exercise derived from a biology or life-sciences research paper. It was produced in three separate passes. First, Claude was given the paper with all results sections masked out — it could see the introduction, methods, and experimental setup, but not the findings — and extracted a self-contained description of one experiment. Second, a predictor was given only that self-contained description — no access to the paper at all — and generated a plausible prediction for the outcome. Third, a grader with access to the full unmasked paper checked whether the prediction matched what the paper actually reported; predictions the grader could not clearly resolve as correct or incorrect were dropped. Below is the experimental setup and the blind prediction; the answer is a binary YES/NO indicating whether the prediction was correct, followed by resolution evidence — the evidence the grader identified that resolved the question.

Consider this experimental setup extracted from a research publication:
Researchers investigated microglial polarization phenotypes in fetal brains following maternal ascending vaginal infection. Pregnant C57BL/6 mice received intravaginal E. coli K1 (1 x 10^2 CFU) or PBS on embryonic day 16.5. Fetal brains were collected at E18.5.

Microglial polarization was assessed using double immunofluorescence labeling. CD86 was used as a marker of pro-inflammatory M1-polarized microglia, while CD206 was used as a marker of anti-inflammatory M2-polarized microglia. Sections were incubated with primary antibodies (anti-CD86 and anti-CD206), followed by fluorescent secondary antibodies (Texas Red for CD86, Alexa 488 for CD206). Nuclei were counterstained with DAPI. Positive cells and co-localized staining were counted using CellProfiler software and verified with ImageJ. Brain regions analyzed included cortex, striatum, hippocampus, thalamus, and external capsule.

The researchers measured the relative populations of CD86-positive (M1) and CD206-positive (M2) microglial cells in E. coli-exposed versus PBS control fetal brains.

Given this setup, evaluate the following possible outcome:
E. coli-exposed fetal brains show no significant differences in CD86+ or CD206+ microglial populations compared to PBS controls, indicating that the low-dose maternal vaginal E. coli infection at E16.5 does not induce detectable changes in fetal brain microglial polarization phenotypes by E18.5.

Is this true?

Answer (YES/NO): NO